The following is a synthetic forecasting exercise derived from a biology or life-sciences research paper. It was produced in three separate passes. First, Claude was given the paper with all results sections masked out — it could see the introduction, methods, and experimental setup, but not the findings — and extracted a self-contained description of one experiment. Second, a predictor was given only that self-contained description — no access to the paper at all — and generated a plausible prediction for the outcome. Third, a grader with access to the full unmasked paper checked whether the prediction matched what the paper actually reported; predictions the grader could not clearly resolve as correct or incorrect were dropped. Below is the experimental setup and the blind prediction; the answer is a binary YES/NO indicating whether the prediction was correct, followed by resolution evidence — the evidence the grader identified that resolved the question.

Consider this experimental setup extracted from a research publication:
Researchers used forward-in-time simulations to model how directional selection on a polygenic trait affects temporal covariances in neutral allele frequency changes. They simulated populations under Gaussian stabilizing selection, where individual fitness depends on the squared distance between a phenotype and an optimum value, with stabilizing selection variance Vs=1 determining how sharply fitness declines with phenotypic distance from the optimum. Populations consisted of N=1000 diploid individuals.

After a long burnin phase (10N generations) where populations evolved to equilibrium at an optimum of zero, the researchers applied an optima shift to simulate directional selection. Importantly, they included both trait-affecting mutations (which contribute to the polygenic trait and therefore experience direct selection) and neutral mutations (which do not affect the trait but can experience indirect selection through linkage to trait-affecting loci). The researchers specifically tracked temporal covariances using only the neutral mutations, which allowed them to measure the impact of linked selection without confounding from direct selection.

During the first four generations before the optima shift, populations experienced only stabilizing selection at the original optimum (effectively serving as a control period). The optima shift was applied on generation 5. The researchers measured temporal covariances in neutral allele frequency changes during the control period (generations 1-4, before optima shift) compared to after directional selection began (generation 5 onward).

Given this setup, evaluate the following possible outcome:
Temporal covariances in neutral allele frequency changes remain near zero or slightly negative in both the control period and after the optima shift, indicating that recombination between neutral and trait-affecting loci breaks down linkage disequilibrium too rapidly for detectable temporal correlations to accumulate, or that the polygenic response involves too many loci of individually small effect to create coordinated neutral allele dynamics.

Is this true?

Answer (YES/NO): NO